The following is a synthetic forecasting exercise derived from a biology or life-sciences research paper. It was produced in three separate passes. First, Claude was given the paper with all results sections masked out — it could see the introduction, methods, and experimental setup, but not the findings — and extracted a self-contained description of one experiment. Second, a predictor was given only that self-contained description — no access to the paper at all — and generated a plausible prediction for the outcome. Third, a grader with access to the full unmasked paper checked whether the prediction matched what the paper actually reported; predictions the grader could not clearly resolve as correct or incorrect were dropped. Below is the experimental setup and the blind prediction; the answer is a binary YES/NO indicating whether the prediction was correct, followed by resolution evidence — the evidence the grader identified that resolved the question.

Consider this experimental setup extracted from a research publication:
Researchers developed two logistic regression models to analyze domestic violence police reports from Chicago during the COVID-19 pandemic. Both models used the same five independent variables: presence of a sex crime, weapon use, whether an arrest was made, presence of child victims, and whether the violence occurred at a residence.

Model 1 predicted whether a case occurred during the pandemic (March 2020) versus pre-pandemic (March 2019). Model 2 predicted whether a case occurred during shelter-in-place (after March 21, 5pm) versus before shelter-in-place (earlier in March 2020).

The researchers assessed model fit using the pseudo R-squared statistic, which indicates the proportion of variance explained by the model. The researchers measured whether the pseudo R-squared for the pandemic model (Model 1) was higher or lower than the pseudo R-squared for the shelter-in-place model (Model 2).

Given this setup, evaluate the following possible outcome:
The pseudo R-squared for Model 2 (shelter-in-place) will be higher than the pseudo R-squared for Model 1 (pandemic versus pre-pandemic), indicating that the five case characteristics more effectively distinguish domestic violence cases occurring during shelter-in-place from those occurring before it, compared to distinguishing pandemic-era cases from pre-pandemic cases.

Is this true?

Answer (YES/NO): YES